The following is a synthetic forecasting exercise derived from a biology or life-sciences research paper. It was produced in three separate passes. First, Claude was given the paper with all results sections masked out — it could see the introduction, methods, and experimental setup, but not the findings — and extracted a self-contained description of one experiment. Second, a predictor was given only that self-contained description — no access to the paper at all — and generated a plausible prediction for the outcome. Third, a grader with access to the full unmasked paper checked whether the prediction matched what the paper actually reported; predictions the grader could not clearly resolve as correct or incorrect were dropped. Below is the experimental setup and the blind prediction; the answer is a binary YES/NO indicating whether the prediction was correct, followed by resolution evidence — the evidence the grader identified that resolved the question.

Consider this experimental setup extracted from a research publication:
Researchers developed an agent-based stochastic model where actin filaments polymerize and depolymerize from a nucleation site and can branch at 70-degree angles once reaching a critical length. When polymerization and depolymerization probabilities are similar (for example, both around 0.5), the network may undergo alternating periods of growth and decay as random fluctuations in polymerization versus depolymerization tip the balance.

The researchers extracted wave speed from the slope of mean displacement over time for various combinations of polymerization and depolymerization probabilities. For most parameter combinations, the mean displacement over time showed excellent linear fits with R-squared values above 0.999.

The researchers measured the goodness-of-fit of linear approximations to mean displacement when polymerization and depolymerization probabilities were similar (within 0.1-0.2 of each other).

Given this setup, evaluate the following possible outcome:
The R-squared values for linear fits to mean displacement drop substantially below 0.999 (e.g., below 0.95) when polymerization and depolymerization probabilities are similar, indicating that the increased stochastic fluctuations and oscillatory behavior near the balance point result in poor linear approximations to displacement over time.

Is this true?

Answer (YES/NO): YES